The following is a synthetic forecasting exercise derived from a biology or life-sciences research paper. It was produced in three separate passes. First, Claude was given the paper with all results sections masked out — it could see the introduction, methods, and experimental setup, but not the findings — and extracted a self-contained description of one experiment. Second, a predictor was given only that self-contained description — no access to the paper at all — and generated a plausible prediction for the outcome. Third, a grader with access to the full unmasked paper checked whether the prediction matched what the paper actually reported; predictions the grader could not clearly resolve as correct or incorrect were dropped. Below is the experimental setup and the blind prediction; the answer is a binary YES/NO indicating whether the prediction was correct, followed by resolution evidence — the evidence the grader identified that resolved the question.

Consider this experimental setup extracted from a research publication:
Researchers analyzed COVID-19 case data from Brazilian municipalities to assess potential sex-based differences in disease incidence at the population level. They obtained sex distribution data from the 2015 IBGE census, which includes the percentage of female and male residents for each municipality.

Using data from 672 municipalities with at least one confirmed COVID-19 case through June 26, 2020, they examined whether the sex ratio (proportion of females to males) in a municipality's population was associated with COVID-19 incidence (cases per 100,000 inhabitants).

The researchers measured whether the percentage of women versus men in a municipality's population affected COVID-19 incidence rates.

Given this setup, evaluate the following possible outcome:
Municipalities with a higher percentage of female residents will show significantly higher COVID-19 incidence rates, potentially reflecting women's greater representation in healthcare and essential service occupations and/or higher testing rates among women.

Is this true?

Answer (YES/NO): NO